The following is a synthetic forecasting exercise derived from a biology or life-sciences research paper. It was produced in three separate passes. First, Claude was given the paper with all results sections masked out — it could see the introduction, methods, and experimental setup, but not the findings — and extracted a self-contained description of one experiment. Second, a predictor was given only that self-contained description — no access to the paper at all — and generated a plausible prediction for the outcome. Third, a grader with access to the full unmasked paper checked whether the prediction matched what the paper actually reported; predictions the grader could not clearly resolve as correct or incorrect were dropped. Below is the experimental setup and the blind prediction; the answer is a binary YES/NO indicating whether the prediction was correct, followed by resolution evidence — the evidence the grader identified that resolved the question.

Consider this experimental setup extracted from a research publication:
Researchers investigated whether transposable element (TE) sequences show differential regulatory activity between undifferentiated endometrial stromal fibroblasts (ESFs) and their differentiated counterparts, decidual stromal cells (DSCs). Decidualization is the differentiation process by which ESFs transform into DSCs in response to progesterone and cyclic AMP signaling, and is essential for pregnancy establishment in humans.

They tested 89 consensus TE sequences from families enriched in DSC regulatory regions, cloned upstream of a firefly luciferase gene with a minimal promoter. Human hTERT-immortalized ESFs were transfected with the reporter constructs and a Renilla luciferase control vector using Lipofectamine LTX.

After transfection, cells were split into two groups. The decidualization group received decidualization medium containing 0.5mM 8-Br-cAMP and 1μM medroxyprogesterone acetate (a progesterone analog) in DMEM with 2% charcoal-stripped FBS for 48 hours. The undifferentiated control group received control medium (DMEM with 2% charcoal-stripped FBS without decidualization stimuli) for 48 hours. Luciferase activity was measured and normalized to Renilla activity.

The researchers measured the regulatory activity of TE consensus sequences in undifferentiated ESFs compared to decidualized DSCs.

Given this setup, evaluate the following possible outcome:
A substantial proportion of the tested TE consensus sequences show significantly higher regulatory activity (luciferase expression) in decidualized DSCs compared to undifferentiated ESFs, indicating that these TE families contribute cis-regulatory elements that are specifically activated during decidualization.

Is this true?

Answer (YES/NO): NO